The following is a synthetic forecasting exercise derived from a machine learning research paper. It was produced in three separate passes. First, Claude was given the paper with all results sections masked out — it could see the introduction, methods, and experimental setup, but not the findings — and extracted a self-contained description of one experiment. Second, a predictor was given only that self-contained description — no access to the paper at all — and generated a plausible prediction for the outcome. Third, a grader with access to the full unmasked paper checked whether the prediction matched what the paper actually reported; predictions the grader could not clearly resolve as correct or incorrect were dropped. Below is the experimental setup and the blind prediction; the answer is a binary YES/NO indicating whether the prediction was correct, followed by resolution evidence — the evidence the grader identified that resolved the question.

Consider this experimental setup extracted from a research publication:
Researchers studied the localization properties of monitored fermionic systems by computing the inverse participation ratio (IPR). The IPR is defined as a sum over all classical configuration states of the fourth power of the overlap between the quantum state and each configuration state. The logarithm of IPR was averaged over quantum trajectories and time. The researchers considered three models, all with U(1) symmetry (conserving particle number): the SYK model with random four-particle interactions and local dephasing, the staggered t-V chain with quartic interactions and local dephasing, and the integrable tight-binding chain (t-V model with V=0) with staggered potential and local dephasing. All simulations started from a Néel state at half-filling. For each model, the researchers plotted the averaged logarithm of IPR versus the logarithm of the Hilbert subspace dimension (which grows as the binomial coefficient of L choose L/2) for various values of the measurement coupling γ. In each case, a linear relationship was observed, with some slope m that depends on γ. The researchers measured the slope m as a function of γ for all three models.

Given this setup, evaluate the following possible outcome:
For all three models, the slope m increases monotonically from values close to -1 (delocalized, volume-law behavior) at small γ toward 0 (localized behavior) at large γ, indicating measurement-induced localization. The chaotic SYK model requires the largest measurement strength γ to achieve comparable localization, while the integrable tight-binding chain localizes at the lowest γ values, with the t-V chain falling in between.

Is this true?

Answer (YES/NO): NO